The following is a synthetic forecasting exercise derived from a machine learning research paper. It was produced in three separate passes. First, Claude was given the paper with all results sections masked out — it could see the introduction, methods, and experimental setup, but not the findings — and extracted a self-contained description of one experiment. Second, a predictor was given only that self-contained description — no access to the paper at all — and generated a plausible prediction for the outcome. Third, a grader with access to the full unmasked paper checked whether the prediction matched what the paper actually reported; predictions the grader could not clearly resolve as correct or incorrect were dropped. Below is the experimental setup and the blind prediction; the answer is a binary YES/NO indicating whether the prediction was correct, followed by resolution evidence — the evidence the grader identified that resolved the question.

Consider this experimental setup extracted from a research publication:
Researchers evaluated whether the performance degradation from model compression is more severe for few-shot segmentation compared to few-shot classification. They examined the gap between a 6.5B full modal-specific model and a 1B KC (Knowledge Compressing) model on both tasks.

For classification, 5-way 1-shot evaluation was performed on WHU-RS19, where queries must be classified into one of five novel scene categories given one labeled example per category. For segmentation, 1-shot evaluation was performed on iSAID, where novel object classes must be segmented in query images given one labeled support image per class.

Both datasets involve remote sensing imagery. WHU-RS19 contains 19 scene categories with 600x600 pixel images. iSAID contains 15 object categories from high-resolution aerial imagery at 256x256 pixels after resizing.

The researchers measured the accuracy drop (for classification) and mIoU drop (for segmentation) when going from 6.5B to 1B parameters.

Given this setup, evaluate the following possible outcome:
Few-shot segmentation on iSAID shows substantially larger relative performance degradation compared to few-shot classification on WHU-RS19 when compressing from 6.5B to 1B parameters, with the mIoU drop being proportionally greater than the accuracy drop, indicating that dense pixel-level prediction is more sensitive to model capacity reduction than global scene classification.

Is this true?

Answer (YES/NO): NO